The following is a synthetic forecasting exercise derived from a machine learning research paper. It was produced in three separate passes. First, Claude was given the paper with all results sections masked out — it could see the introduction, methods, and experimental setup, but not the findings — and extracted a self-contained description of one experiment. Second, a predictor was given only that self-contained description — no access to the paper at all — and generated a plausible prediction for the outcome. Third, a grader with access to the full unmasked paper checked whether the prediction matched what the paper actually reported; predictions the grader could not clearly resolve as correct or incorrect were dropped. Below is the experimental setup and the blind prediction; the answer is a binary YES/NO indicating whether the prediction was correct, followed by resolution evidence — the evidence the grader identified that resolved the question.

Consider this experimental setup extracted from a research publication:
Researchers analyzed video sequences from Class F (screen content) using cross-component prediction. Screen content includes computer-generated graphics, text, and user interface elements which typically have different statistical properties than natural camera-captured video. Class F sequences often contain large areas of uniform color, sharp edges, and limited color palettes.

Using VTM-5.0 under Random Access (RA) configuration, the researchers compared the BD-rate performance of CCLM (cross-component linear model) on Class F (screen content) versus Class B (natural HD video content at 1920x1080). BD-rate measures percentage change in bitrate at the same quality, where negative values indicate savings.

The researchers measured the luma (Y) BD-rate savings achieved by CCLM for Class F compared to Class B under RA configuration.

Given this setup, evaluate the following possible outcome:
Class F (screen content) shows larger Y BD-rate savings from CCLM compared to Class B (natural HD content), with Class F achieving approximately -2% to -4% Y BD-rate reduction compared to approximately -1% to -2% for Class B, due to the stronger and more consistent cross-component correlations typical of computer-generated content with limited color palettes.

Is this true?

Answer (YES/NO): NO